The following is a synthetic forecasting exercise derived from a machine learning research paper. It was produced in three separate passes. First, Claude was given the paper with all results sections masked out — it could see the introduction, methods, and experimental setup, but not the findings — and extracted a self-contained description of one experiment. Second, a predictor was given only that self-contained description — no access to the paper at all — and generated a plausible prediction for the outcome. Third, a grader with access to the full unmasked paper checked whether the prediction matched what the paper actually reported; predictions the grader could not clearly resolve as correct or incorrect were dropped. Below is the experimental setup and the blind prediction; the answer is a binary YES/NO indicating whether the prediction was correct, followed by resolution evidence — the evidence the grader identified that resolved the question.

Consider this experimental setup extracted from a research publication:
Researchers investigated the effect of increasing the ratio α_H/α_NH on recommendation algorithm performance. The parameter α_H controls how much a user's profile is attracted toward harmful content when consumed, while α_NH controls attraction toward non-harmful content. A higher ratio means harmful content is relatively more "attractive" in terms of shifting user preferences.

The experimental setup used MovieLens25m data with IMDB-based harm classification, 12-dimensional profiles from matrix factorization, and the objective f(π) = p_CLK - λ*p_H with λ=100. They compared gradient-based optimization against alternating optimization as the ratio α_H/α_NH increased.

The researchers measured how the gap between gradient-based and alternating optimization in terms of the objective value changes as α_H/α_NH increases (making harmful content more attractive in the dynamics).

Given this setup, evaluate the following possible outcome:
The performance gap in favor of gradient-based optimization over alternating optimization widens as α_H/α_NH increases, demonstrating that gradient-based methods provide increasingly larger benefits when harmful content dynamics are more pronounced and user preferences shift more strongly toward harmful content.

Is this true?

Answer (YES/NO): NO